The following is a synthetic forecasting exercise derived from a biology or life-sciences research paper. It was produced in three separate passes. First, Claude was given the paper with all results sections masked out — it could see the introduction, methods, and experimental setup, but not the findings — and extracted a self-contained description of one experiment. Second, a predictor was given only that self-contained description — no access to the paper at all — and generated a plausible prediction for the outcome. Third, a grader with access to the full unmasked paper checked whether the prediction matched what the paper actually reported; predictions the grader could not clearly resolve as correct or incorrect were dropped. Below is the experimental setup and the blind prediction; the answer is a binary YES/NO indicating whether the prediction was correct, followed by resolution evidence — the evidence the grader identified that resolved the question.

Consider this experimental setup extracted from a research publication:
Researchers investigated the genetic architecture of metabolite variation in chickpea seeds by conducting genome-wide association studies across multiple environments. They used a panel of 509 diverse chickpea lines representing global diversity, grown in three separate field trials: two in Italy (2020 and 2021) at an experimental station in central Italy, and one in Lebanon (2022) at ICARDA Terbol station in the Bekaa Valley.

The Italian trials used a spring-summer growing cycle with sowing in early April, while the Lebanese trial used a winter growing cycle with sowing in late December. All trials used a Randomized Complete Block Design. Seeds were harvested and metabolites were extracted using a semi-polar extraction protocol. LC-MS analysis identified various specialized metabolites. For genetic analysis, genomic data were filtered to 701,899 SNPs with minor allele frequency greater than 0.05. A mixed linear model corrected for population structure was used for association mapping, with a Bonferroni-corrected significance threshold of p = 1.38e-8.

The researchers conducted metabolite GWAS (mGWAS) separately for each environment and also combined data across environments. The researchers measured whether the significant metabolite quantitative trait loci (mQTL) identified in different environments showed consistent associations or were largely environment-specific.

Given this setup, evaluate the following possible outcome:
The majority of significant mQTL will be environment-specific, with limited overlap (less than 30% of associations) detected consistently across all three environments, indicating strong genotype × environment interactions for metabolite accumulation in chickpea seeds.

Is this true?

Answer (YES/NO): NO